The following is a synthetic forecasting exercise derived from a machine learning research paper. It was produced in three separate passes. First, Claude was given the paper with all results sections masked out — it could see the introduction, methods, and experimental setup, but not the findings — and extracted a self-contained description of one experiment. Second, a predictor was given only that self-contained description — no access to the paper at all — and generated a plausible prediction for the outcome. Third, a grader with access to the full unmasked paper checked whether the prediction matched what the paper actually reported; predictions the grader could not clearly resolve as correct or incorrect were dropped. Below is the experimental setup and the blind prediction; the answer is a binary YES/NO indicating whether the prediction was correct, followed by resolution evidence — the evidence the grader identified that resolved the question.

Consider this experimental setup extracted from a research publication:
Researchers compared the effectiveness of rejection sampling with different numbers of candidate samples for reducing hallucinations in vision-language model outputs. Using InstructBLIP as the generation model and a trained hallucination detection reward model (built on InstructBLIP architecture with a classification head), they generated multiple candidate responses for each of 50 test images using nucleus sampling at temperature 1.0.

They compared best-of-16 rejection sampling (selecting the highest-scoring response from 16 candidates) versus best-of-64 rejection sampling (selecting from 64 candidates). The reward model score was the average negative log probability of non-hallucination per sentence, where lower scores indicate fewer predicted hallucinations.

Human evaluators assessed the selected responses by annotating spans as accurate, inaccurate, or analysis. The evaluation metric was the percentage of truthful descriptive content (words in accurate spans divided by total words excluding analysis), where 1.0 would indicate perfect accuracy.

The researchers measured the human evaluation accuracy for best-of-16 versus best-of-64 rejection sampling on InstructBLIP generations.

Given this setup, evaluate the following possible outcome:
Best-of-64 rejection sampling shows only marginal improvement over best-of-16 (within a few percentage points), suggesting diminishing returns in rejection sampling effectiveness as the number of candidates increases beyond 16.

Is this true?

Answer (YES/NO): YES